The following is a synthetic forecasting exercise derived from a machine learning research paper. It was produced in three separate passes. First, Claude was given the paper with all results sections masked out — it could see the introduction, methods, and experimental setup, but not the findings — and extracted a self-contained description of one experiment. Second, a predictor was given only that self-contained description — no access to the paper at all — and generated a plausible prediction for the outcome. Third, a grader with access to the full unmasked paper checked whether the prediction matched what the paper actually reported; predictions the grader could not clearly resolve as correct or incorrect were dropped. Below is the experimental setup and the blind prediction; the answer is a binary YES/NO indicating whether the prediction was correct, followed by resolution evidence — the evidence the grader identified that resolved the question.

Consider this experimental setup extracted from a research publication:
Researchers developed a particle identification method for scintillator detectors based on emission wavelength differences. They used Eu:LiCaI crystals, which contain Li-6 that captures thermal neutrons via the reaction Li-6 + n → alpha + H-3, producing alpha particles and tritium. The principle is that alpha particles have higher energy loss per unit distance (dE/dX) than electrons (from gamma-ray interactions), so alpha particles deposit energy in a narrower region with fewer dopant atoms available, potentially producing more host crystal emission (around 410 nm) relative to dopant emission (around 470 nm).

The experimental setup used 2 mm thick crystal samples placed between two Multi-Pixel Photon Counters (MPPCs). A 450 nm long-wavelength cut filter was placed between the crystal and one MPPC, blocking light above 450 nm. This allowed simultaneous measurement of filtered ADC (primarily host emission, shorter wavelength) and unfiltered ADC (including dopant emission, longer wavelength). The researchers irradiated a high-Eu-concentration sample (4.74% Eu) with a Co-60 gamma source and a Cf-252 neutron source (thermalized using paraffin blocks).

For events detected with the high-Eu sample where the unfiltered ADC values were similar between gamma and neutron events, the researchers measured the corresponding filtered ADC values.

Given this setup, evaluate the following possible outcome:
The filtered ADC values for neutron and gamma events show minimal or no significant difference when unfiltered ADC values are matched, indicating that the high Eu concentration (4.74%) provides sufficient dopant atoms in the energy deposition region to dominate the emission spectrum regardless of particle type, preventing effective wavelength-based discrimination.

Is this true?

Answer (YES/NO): NO